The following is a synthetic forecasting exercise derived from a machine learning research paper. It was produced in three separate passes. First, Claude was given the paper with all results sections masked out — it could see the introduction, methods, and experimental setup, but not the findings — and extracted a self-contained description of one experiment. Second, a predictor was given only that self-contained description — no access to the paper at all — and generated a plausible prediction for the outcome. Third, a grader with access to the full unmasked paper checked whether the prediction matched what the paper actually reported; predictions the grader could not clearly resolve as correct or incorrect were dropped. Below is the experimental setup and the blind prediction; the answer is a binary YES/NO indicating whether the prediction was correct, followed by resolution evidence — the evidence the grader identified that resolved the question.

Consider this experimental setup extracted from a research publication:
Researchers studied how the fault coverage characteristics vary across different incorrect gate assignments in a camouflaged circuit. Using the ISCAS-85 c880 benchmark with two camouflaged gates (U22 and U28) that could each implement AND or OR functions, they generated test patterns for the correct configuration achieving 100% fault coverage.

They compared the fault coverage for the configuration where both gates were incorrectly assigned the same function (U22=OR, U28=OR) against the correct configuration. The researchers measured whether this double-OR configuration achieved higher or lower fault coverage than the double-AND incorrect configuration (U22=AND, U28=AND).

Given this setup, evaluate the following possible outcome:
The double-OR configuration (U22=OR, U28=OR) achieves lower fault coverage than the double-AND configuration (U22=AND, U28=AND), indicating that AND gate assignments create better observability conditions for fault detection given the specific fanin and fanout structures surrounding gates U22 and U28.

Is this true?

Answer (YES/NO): NO